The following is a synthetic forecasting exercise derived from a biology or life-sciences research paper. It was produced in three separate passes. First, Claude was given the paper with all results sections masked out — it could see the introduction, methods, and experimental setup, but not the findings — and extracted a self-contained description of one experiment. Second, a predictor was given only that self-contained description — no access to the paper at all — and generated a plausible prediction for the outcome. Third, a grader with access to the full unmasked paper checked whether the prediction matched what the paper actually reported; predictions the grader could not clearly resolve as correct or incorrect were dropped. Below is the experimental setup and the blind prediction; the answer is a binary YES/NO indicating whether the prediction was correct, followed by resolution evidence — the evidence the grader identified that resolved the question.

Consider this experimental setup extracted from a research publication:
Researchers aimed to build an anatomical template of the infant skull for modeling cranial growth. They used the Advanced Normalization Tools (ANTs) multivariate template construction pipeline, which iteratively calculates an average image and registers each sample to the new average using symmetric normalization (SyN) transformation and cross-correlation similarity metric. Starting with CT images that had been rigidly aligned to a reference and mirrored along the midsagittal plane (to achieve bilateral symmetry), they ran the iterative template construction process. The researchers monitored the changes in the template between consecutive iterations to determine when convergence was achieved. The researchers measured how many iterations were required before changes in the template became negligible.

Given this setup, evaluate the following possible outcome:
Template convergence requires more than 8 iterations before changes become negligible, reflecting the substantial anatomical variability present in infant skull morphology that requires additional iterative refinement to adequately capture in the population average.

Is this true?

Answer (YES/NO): NO